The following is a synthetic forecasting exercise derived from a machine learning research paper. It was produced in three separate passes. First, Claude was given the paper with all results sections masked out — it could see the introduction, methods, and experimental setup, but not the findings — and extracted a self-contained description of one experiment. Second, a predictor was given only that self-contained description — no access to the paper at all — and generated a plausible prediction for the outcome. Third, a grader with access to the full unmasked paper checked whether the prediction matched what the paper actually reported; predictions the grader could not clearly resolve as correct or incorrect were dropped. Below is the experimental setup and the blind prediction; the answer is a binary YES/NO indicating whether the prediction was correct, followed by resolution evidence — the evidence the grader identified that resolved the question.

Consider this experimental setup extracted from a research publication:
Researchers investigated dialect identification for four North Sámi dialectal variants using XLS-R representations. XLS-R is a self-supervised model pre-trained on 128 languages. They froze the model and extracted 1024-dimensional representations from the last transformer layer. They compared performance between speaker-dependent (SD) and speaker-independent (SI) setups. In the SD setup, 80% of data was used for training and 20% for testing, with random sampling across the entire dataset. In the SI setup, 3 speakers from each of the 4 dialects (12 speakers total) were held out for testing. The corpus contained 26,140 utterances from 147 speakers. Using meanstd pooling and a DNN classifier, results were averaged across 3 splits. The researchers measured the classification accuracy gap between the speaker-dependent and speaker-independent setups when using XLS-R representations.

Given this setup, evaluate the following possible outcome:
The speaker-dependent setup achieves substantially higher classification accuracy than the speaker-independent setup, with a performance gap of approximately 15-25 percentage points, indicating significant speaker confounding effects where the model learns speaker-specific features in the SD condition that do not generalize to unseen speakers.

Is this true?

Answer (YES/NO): NO